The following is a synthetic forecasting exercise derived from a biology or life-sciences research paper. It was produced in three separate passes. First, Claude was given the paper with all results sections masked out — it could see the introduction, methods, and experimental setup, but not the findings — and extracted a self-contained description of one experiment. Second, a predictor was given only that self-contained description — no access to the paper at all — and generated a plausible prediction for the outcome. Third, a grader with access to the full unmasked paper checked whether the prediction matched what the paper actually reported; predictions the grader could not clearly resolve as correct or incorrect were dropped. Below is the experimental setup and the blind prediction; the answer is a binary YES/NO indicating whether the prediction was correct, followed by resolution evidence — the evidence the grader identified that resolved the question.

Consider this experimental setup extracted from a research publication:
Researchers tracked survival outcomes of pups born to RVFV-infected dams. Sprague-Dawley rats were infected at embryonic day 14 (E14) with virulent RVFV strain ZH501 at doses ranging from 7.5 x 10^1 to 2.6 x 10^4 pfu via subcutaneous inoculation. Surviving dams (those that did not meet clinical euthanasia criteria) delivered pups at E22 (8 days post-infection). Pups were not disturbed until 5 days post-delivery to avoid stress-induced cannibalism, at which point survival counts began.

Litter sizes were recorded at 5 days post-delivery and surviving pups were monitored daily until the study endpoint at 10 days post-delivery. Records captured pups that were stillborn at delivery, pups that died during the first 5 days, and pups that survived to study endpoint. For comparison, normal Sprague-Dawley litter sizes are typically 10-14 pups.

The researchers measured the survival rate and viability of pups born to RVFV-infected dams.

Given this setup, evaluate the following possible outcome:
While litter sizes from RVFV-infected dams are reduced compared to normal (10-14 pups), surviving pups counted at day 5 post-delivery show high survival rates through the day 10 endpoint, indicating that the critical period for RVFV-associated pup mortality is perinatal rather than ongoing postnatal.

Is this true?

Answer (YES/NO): YES